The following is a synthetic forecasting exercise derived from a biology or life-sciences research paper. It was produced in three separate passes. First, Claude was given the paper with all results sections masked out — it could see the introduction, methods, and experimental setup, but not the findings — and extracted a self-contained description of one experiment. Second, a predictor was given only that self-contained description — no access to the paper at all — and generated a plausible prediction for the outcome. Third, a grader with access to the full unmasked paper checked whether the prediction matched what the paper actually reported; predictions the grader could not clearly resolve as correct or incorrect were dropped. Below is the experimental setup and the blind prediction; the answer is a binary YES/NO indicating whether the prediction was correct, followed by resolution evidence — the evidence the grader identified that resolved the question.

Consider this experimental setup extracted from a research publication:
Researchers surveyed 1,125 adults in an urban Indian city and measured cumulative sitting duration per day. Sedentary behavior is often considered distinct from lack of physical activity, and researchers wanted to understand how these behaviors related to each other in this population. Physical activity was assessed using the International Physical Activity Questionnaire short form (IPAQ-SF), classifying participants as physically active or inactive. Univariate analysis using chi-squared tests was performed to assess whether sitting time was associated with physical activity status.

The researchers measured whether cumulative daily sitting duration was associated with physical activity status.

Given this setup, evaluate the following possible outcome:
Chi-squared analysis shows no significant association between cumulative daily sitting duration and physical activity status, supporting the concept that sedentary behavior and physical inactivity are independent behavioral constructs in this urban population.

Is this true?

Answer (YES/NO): YES